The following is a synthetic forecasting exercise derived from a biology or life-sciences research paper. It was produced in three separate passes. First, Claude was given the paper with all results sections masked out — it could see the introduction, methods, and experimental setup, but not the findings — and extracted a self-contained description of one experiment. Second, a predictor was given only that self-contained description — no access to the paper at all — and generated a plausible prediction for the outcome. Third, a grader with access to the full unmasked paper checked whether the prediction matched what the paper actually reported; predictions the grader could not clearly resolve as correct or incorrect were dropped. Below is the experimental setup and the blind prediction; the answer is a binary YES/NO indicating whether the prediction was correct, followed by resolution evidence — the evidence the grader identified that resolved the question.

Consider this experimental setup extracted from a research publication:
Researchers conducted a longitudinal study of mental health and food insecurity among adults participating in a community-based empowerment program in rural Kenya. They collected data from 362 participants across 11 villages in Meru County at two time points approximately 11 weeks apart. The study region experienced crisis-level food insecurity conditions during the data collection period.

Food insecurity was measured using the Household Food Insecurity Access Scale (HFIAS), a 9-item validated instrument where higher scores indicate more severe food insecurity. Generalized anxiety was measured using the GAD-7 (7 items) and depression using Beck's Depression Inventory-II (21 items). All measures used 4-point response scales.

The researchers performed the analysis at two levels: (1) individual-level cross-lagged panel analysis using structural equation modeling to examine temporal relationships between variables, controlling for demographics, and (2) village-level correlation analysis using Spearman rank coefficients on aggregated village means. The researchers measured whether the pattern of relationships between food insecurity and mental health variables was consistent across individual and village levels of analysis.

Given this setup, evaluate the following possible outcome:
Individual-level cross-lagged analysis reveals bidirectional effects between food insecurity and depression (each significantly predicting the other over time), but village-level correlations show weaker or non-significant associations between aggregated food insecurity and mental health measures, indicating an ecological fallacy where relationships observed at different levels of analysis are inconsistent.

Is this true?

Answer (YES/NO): NO